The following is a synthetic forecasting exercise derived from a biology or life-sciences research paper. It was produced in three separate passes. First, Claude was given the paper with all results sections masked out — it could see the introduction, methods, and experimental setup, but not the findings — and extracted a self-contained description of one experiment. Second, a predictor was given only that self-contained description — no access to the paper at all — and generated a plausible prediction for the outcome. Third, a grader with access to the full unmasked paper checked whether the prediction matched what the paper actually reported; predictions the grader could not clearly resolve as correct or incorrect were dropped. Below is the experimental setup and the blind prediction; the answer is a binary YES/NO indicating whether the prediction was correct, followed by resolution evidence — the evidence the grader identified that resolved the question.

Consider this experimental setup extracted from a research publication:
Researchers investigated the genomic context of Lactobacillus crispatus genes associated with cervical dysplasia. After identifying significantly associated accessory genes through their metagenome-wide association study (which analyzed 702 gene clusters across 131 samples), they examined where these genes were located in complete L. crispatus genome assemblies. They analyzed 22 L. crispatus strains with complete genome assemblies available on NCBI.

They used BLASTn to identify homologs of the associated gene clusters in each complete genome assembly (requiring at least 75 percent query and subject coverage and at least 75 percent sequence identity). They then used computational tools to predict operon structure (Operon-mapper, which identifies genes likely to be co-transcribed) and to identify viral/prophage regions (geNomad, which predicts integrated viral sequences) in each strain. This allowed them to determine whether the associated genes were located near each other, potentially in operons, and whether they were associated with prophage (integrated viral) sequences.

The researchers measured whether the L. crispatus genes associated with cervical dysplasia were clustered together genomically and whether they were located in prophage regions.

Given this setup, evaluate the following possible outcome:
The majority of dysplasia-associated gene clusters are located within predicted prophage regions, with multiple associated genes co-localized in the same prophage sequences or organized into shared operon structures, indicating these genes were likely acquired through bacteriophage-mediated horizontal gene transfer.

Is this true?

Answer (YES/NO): NO